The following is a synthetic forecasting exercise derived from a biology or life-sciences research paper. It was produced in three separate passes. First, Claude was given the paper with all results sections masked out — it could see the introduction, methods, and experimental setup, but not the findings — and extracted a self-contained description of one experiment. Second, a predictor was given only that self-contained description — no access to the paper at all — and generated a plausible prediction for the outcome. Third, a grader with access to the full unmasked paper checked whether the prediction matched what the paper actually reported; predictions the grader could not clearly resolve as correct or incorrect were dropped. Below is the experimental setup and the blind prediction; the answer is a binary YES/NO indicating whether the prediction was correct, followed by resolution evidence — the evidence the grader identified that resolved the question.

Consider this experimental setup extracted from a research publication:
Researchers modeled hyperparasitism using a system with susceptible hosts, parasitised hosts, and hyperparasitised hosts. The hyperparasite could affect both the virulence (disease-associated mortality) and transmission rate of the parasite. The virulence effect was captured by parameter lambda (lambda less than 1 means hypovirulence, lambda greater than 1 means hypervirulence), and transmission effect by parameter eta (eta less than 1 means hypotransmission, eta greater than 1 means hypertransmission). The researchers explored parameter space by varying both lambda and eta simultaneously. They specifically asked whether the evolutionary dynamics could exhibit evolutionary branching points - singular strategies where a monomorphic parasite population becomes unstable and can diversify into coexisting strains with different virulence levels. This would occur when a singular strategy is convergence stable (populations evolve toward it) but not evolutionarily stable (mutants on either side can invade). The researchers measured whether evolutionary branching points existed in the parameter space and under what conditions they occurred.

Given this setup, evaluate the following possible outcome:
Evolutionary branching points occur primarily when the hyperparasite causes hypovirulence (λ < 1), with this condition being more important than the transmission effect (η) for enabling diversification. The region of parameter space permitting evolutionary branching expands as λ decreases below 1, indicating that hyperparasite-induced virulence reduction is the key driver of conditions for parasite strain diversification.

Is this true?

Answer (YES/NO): NO